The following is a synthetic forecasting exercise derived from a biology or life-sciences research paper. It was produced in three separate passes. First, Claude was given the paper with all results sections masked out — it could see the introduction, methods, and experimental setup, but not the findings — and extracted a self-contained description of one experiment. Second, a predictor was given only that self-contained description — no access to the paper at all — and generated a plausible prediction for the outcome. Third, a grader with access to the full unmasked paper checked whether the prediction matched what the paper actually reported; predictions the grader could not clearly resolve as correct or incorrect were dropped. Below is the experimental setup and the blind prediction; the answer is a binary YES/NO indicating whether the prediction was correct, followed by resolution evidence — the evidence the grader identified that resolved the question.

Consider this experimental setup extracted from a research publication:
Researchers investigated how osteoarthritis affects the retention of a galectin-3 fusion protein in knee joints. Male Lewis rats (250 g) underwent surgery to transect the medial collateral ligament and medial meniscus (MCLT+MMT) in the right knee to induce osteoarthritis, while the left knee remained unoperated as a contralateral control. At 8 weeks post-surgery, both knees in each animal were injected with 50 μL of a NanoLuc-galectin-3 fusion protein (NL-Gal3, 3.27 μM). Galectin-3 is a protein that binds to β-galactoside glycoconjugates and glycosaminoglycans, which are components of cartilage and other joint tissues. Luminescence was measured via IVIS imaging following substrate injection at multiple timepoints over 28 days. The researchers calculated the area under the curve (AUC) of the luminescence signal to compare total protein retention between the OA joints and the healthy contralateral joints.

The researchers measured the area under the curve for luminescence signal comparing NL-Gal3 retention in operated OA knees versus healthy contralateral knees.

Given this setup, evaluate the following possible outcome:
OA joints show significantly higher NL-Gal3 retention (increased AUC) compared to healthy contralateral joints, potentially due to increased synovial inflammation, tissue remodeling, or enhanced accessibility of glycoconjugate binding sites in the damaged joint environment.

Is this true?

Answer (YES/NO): NO